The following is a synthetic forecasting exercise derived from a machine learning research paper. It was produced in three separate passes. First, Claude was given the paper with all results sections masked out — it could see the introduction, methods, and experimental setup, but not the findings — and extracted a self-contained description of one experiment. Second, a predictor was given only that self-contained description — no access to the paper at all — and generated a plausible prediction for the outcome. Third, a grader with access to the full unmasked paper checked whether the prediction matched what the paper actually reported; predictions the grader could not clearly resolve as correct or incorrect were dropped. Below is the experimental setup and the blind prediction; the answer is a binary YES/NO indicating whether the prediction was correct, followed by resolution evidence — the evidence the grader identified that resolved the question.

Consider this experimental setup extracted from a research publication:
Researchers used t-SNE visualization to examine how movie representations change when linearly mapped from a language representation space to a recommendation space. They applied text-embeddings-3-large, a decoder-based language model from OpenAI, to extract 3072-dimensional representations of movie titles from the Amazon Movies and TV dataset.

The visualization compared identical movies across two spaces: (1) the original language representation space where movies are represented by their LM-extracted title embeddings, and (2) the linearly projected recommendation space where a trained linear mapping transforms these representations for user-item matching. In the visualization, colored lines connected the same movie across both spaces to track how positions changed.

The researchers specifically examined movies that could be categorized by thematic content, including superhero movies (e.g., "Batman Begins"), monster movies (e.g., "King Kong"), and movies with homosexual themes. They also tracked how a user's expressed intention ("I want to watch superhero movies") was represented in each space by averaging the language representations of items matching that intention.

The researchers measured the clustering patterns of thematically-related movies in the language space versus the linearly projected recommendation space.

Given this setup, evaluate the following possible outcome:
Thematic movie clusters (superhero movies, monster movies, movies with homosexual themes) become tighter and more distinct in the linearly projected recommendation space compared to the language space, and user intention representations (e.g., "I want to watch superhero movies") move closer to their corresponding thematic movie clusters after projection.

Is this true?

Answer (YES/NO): NO